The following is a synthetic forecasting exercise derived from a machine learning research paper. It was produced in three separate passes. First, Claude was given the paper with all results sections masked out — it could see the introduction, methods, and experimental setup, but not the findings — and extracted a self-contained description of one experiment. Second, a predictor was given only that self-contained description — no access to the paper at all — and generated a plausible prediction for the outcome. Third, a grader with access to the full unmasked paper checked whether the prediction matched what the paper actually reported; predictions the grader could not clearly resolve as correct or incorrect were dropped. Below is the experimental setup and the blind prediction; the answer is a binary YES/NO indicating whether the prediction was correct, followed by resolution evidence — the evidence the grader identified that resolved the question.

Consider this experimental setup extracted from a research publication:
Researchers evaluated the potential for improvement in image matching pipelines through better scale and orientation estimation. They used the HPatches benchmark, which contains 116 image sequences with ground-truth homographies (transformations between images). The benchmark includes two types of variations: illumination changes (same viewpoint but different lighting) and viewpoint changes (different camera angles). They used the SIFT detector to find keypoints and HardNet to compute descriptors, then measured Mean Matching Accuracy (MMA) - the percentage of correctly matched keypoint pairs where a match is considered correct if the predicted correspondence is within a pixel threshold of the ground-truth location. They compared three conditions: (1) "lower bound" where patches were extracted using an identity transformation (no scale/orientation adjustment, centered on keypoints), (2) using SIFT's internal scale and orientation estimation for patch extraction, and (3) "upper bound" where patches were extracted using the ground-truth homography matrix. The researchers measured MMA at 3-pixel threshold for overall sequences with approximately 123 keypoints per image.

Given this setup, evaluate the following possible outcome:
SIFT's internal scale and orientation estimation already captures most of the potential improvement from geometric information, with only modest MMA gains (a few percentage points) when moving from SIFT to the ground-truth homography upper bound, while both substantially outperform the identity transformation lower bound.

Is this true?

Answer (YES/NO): NO